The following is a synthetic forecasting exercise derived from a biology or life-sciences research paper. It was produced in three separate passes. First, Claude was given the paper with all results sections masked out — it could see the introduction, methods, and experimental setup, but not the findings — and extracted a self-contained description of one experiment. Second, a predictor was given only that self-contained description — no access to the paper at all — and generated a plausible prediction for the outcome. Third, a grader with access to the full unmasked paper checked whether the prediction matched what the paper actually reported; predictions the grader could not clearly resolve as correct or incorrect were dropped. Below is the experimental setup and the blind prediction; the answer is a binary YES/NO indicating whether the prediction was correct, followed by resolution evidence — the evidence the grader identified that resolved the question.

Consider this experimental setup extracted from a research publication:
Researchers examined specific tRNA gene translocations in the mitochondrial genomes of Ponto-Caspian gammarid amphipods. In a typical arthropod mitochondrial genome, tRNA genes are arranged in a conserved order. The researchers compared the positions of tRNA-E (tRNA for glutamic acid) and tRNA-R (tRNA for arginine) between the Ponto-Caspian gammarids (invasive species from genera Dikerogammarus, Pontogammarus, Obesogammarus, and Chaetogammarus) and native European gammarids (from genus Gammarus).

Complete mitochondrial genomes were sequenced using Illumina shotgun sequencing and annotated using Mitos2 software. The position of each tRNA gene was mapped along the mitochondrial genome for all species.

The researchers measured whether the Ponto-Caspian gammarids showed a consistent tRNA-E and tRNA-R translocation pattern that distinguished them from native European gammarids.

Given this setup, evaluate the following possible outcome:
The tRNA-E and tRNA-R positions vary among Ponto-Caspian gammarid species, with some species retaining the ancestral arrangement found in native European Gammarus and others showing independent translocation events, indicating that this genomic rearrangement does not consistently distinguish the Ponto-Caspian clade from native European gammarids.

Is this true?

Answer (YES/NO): NO